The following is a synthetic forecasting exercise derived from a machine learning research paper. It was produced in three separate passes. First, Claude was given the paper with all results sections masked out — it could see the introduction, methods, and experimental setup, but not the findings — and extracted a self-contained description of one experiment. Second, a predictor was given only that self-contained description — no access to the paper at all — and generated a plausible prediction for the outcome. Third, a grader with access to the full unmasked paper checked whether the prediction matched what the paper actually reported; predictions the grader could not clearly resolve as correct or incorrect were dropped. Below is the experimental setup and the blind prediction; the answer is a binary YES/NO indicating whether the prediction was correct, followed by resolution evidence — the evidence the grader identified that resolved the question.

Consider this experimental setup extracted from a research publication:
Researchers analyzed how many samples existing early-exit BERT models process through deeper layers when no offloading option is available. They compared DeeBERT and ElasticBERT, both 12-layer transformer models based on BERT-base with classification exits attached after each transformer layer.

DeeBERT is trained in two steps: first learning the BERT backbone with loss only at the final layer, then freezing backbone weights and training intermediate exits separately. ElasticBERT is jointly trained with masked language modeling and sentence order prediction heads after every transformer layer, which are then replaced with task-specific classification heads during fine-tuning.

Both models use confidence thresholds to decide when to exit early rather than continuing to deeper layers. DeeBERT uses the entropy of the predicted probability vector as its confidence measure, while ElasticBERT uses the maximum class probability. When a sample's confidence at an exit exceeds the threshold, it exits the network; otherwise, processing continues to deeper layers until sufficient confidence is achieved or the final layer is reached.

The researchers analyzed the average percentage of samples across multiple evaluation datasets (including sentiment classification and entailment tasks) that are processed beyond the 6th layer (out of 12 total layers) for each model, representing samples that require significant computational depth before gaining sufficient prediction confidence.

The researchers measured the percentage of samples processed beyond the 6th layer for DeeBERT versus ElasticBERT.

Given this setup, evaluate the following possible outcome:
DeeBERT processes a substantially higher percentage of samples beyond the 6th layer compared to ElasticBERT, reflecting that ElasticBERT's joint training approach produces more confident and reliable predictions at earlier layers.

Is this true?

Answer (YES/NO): YES